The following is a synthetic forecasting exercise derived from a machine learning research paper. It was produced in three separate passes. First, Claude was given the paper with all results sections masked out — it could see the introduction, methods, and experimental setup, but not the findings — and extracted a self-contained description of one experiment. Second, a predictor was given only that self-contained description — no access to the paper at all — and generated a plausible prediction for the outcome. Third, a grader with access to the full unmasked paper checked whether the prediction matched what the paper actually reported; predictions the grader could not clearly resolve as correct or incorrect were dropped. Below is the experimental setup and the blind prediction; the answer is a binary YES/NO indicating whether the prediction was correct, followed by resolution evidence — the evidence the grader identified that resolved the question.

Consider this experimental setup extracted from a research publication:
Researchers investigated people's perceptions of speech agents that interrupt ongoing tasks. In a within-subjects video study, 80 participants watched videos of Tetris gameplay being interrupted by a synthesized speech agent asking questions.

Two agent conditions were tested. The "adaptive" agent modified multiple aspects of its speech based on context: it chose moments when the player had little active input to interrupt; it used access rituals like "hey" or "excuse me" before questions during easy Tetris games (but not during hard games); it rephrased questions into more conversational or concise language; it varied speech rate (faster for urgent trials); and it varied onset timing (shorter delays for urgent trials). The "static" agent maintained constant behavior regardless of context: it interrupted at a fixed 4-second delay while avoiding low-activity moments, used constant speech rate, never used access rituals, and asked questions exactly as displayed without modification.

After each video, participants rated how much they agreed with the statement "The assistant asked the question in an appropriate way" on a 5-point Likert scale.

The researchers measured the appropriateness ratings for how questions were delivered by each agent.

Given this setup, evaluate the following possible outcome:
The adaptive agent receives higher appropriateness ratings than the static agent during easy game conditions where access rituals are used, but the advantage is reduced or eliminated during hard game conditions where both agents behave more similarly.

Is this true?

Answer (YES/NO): NO